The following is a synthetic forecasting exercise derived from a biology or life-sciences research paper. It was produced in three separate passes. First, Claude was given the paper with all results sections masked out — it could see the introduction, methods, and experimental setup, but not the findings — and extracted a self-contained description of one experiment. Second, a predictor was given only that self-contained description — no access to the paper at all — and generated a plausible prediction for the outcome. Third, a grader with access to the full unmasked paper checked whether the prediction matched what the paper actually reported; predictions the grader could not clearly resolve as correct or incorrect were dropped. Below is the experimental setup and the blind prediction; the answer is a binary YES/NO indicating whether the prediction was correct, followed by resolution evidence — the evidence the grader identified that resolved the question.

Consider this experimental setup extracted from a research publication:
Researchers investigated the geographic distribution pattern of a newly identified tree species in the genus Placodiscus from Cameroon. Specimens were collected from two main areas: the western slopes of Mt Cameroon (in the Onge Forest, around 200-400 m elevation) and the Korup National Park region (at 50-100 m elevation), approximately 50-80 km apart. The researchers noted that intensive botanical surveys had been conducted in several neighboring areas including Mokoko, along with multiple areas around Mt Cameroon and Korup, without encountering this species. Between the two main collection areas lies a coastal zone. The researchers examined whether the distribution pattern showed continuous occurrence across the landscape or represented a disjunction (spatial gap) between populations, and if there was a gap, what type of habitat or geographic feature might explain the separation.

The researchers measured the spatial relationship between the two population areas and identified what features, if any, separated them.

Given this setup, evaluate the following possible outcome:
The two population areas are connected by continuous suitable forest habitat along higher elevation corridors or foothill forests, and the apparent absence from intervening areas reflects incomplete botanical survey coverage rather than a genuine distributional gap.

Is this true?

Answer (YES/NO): NO